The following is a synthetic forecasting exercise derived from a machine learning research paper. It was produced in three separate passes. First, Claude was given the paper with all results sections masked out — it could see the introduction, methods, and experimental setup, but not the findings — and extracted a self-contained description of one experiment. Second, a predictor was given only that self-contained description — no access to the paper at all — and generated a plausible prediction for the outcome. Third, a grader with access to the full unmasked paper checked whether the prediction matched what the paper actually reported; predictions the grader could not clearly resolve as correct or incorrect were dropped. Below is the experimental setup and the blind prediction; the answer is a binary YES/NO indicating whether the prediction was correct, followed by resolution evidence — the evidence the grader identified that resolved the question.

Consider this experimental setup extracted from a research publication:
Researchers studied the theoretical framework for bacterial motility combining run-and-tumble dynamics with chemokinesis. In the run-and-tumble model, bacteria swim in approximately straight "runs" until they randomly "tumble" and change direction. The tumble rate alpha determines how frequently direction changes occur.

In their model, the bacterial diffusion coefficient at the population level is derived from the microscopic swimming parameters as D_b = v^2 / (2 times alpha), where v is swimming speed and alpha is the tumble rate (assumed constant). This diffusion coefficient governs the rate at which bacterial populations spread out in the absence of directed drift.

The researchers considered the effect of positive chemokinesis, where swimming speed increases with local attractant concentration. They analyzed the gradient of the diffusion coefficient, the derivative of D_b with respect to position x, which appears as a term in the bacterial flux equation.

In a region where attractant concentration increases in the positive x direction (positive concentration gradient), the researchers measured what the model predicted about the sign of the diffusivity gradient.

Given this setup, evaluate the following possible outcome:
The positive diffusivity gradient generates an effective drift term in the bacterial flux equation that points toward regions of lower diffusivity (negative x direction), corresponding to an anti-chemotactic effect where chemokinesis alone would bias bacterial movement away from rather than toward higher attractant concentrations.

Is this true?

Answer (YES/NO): YES